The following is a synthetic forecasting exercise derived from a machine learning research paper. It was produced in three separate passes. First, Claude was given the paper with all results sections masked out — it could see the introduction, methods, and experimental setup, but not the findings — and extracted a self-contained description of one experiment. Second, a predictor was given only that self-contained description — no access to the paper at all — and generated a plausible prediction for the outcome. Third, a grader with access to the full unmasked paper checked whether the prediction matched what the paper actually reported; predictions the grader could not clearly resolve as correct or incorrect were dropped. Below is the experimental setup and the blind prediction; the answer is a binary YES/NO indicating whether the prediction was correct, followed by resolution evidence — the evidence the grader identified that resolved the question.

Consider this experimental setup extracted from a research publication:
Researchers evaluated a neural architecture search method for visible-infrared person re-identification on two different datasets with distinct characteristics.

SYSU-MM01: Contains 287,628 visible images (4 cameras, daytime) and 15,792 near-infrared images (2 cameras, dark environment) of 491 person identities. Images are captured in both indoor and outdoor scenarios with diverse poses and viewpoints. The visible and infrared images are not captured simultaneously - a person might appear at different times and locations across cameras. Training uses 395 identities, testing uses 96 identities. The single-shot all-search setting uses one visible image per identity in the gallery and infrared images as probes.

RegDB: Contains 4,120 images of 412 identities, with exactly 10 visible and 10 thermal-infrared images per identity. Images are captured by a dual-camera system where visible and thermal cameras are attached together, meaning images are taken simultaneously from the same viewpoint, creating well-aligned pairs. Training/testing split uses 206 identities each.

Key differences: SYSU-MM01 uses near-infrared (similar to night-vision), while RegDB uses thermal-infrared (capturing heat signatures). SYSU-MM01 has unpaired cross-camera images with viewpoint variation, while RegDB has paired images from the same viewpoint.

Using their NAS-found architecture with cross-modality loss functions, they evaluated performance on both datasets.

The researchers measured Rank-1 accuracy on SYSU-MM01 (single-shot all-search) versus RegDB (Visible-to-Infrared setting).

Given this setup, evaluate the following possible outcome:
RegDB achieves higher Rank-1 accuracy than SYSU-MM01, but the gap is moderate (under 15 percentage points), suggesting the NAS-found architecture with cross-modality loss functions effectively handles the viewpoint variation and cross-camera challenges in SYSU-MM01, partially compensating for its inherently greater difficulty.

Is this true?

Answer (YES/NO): NO